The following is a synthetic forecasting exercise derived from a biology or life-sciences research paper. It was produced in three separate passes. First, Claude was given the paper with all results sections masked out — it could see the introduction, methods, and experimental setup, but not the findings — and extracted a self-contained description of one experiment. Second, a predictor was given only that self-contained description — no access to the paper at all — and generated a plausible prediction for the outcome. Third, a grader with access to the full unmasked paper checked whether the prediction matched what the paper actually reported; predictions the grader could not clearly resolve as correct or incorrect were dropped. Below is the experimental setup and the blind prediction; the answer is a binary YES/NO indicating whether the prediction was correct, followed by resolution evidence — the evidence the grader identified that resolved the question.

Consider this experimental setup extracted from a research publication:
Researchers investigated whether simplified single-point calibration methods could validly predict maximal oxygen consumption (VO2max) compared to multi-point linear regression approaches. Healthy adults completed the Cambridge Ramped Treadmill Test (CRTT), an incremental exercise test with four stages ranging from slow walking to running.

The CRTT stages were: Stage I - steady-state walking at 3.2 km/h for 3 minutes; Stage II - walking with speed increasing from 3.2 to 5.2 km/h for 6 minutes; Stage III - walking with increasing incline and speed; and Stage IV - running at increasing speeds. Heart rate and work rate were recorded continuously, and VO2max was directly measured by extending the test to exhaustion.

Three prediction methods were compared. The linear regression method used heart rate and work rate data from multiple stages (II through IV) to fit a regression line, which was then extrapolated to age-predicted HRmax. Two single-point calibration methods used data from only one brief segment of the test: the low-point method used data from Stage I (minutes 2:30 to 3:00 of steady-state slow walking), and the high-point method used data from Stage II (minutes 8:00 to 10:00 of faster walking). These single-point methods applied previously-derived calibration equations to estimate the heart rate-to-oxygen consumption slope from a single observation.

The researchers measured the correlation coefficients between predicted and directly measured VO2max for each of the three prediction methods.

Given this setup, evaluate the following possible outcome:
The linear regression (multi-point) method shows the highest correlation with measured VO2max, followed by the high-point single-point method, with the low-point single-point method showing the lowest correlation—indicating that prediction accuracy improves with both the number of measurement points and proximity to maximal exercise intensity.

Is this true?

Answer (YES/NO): NO